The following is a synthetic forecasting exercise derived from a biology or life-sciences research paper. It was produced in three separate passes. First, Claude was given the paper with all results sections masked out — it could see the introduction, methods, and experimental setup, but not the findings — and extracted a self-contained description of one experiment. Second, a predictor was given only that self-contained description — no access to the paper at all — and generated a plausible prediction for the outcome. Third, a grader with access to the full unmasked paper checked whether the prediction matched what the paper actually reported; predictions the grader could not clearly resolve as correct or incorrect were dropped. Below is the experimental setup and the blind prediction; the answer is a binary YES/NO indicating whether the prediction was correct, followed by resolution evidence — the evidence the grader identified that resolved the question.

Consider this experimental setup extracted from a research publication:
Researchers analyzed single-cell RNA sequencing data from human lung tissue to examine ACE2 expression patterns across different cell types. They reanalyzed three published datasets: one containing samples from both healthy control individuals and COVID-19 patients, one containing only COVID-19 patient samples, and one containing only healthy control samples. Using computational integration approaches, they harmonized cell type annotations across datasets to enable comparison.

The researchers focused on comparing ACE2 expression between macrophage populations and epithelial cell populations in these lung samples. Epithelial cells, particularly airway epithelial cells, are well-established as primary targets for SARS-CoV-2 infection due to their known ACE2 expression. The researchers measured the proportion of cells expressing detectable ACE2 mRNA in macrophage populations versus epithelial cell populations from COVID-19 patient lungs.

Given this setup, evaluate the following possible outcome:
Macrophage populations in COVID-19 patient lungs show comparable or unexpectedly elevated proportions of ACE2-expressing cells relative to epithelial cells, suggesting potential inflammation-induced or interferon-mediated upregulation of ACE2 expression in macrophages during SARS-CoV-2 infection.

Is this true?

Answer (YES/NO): NO